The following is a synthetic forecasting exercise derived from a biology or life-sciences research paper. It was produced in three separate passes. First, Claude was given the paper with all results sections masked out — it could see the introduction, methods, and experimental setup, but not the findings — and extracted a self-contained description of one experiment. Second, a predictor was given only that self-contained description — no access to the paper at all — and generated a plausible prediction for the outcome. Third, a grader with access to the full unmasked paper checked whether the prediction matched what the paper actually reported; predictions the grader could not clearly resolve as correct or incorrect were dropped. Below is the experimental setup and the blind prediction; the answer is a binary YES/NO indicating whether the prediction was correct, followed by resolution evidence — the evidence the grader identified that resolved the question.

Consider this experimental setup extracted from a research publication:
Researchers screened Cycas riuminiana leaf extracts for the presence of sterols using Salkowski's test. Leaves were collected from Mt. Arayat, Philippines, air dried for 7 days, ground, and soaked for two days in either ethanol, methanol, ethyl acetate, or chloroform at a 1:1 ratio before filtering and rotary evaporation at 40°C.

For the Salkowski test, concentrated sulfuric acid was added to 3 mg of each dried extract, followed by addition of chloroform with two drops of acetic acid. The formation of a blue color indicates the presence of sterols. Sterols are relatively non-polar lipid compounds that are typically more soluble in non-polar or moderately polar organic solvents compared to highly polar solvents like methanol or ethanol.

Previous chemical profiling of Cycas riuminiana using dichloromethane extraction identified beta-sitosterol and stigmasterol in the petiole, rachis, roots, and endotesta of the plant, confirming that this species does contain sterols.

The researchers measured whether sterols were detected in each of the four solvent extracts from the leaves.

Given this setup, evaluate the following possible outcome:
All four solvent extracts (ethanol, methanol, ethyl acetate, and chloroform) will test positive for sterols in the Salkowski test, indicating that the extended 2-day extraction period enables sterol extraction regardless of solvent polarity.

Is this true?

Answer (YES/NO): YES